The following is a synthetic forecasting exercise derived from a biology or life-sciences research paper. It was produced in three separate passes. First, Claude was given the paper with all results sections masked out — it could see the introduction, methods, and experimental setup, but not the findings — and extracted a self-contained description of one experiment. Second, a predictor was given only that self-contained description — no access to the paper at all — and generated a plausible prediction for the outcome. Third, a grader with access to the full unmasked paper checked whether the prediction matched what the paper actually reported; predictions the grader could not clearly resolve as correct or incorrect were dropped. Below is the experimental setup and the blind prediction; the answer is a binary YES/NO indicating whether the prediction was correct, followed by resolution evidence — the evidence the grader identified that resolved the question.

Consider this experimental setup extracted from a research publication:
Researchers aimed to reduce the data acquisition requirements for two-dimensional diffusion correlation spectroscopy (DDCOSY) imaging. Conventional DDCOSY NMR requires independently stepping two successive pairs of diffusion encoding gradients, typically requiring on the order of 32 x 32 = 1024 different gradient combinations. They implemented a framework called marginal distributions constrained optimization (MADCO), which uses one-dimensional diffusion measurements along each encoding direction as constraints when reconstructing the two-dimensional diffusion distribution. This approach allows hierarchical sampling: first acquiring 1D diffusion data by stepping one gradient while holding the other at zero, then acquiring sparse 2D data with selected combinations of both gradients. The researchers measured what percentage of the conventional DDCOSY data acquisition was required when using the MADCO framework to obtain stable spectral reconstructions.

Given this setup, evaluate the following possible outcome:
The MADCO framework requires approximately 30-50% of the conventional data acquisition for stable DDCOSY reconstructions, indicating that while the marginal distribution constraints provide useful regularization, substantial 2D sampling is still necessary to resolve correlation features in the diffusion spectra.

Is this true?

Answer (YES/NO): NO